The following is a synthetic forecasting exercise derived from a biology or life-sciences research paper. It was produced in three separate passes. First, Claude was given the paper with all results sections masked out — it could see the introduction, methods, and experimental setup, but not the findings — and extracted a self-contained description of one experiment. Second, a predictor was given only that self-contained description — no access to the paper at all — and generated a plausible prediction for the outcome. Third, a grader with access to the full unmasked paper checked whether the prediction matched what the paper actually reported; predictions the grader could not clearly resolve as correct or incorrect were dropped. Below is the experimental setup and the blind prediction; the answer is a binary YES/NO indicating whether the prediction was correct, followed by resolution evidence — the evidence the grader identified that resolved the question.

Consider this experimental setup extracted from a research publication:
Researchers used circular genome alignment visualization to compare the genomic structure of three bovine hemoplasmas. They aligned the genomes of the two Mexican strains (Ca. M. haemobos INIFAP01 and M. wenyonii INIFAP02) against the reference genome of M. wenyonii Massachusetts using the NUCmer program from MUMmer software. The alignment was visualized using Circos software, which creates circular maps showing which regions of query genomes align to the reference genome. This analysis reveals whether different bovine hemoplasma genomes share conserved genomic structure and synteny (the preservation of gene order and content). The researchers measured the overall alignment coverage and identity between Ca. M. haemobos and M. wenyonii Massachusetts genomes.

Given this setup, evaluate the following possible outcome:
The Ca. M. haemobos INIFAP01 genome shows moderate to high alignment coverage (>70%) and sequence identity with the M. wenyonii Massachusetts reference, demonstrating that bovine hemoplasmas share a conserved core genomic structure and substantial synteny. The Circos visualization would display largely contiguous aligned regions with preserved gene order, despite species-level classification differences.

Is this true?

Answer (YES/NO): NO